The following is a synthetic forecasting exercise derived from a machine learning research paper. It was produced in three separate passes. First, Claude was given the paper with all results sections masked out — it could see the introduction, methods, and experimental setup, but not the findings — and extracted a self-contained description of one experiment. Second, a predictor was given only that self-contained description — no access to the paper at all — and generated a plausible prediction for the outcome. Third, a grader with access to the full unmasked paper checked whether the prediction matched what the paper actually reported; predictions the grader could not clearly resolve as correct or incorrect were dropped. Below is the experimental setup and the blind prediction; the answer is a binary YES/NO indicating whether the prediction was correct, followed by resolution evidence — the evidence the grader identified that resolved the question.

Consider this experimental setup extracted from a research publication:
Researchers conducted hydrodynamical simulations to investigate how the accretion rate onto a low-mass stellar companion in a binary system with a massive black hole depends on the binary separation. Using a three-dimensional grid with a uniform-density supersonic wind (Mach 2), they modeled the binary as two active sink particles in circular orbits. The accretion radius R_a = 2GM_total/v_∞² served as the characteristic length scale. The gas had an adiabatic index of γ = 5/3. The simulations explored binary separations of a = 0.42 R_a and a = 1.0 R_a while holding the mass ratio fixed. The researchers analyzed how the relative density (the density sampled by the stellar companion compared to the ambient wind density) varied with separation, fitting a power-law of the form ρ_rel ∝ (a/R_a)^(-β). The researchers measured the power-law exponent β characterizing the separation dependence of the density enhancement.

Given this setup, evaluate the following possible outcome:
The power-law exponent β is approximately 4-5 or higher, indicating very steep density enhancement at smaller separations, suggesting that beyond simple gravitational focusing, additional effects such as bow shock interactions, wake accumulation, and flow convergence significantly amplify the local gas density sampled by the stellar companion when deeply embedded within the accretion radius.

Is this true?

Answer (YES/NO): NO